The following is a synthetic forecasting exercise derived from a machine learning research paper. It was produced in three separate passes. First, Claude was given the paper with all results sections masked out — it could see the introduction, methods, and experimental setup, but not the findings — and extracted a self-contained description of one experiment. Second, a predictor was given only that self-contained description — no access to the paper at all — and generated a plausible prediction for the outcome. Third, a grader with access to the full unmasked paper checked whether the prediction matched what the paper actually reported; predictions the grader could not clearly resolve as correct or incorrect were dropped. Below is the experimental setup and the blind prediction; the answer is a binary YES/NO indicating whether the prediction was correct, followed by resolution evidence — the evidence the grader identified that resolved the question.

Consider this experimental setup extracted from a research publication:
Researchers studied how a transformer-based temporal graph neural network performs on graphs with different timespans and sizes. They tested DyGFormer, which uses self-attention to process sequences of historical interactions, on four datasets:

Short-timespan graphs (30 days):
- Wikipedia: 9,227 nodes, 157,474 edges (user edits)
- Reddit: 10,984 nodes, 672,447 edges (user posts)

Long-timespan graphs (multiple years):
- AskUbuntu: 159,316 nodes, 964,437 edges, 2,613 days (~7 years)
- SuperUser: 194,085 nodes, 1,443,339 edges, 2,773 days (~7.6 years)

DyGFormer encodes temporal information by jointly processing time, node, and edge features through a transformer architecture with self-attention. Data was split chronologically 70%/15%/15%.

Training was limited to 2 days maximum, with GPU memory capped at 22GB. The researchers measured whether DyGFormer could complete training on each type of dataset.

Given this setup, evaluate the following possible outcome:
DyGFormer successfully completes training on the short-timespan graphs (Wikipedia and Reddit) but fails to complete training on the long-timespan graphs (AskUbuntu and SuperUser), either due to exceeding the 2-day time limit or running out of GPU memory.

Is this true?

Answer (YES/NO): NO